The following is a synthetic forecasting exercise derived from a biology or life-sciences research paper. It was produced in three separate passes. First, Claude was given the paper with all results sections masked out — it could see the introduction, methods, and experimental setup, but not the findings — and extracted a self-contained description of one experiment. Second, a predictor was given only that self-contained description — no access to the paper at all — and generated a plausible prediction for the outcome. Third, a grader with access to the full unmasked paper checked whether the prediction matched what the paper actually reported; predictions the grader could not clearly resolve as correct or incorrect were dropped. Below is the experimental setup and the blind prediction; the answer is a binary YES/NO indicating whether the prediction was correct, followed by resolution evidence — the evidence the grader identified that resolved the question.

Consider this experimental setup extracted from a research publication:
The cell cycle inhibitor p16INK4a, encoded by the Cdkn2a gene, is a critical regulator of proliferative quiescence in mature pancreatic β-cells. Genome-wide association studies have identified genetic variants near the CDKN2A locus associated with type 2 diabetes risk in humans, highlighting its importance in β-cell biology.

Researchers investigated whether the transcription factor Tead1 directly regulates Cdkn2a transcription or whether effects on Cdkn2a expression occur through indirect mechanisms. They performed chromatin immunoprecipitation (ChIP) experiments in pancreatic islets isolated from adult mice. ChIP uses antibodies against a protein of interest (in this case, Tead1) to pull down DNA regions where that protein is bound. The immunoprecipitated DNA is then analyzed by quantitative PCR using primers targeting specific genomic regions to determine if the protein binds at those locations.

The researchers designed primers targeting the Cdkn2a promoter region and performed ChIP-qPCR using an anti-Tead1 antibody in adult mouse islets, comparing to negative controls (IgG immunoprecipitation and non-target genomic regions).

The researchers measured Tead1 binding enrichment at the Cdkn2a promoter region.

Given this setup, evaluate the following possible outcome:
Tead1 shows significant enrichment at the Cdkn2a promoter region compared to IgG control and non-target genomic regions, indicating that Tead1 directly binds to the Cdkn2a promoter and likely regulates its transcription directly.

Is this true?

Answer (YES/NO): YES